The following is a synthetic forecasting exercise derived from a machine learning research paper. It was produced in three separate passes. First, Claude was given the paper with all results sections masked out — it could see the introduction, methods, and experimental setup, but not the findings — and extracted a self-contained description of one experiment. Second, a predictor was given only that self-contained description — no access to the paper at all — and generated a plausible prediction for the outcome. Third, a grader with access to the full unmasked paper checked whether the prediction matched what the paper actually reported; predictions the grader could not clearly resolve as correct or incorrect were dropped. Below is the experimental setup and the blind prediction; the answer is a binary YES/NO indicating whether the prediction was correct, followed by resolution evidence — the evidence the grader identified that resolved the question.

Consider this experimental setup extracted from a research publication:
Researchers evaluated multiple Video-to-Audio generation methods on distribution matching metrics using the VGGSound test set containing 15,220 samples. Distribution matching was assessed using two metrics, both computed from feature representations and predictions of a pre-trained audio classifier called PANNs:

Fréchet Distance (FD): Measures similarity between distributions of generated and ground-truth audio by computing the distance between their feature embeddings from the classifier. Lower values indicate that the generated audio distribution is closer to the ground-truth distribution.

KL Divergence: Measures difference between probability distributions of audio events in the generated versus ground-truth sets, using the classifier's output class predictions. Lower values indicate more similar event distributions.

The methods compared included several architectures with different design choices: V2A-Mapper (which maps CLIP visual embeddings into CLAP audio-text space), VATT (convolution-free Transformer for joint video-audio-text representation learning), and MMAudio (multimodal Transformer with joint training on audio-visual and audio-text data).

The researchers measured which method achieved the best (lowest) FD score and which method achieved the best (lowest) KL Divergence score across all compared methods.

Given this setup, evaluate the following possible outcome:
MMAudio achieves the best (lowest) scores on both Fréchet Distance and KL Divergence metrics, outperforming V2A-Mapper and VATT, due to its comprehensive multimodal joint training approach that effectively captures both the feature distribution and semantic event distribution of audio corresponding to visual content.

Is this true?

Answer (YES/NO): NO